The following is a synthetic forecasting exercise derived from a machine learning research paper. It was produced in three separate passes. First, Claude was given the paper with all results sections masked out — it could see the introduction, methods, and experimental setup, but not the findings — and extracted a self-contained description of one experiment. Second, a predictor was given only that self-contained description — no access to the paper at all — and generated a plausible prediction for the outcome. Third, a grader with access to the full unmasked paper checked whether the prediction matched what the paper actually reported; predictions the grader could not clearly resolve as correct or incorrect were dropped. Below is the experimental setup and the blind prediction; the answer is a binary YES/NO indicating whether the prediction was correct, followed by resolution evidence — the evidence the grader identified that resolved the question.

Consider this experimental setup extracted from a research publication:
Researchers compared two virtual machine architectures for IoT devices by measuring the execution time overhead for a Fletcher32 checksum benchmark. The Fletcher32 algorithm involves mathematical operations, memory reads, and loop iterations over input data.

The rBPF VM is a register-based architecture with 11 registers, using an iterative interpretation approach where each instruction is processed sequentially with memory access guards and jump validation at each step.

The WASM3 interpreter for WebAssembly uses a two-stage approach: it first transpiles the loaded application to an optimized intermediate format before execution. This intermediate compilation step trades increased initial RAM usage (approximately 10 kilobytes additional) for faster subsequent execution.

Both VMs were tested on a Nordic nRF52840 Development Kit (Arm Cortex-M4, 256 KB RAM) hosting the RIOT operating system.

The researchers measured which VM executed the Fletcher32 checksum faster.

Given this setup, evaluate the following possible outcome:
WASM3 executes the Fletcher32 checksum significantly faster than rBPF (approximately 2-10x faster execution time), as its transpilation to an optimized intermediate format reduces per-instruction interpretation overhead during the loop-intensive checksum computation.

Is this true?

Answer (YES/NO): YES